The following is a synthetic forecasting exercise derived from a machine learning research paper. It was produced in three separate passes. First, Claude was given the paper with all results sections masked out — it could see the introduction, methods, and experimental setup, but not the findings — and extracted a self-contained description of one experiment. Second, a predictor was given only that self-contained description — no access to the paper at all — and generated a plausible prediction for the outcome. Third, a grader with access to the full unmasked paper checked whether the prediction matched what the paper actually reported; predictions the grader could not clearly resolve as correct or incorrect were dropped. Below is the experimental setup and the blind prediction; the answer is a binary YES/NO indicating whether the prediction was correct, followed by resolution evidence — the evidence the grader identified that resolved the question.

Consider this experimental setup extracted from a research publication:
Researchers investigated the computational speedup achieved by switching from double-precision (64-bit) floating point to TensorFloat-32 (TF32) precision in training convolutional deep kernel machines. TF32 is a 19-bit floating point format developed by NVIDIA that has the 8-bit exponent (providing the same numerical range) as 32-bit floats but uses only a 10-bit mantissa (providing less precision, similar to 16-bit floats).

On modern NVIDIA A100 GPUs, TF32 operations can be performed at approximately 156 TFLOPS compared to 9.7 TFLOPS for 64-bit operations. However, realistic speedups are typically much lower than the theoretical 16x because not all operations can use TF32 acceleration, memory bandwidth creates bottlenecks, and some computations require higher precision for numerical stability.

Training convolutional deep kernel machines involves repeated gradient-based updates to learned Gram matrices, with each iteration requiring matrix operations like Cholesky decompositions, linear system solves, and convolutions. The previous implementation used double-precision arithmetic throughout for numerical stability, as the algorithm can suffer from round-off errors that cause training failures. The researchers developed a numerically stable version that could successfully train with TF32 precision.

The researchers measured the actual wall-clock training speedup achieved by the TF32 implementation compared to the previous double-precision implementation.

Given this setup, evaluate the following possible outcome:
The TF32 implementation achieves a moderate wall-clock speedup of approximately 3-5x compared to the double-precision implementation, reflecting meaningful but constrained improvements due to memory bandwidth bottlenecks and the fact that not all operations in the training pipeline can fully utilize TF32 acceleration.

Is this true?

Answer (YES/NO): YES